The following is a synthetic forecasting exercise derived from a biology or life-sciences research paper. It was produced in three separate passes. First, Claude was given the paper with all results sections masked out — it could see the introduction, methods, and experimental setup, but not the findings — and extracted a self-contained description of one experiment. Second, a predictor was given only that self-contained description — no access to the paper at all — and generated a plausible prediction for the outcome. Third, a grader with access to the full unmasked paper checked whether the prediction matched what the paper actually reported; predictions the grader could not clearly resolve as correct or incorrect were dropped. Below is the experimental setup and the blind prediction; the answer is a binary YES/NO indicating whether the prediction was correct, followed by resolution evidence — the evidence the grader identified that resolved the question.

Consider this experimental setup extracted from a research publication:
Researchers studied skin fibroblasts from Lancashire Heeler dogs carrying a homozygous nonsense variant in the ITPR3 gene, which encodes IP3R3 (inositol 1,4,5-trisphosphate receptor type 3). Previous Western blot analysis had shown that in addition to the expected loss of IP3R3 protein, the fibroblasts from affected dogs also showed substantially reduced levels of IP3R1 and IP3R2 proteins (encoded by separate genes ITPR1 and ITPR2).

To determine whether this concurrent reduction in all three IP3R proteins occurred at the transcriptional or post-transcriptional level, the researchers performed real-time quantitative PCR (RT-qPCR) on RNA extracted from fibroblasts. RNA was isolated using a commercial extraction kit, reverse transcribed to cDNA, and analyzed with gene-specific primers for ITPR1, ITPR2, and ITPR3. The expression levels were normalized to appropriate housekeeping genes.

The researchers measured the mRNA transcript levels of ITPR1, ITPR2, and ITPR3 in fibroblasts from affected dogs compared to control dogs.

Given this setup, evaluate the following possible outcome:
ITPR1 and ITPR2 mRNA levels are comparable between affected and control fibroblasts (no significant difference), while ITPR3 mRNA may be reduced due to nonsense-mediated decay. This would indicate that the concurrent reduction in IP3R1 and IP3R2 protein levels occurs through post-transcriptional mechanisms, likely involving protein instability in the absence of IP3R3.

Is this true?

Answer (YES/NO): NO